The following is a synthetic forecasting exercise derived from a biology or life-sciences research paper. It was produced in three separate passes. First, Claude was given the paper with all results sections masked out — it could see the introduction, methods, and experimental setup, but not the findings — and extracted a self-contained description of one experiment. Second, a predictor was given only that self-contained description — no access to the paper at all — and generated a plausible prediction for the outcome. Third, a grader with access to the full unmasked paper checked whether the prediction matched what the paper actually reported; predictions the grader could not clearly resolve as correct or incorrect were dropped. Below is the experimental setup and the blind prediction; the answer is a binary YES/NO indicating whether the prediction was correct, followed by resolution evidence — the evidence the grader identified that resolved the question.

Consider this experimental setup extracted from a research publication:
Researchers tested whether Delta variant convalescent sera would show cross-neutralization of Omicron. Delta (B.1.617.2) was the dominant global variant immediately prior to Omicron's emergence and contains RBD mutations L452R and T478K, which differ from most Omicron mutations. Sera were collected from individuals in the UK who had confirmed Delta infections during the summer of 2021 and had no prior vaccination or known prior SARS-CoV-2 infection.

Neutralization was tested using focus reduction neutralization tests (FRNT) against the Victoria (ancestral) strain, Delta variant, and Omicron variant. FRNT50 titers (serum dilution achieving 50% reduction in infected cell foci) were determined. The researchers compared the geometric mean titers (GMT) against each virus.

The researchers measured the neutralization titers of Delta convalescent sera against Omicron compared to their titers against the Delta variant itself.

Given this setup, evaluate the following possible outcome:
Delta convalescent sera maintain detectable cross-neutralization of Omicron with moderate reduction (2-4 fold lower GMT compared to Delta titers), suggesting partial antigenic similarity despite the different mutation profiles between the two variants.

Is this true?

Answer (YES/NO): NO